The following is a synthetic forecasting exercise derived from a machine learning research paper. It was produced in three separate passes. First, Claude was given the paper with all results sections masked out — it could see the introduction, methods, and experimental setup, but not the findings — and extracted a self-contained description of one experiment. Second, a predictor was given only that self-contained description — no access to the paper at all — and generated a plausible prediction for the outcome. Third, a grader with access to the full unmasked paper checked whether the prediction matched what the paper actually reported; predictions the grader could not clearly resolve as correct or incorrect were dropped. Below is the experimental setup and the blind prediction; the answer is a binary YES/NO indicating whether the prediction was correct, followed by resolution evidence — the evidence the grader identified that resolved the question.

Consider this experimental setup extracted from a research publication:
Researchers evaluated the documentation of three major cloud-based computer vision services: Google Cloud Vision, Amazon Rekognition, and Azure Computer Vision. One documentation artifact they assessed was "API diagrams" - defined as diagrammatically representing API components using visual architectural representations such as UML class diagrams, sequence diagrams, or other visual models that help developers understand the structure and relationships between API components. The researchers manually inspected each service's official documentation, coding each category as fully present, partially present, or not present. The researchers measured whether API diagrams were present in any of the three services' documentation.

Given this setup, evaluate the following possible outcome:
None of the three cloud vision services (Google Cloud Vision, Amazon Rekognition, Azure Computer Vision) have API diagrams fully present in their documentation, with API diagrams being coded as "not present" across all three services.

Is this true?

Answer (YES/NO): YES